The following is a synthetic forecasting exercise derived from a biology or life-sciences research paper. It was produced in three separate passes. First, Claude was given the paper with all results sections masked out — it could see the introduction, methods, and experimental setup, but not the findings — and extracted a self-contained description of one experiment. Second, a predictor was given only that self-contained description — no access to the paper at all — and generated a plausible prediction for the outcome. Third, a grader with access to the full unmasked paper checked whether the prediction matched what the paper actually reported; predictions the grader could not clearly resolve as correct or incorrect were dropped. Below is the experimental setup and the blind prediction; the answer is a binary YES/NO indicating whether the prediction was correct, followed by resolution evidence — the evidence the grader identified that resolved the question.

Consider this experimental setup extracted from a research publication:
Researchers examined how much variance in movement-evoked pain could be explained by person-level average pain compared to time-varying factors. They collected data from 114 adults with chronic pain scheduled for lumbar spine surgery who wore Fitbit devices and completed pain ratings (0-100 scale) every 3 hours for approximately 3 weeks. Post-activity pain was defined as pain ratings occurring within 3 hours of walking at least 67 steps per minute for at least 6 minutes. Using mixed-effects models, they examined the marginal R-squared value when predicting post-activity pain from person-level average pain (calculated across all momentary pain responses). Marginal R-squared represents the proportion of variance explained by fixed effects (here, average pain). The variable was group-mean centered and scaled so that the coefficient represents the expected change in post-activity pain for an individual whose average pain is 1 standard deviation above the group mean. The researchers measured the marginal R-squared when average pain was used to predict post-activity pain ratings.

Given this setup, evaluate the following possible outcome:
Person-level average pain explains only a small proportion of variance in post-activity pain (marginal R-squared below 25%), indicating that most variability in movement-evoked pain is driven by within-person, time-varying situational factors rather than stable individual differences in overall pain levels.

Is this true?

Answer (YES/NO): NO